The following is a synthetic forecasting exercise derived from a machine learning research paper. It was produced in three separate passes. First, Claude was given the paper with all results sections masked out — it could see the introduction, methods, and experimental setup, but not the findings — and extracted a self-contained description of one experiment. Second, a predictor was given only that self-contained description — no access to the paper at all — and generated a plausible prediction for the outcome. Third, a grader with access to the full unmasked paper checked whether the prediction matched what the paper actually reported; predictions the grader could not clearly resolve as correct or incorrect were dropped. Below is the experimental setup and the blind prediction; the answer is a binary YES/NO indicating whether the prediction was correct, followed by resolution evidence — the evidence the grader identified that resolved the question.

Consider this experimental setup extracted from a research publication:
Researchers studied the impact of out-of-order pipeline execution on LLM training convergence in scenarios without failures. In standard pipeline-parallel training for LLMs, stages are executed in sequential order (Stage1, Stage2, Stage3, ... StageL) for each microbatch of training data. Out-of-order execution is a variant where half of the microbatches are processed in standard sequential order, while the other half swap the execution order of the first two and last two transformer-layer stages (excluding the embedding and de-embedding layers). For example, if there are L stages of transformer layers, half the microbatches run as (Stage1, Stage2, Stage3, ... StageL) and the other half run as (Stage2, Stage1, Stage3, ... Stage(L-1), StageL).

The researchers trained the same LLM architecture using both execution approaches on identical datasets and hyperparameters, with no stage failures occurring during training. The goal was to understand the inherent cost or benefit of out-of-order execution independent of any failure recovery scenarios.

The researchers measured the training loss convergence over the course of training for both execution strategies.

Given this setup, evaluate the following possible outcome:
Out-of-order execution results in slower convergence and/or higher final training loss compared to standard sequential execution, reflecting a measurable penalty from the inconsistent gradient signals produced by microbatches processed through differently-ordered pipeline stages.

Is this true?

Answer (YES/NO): YES